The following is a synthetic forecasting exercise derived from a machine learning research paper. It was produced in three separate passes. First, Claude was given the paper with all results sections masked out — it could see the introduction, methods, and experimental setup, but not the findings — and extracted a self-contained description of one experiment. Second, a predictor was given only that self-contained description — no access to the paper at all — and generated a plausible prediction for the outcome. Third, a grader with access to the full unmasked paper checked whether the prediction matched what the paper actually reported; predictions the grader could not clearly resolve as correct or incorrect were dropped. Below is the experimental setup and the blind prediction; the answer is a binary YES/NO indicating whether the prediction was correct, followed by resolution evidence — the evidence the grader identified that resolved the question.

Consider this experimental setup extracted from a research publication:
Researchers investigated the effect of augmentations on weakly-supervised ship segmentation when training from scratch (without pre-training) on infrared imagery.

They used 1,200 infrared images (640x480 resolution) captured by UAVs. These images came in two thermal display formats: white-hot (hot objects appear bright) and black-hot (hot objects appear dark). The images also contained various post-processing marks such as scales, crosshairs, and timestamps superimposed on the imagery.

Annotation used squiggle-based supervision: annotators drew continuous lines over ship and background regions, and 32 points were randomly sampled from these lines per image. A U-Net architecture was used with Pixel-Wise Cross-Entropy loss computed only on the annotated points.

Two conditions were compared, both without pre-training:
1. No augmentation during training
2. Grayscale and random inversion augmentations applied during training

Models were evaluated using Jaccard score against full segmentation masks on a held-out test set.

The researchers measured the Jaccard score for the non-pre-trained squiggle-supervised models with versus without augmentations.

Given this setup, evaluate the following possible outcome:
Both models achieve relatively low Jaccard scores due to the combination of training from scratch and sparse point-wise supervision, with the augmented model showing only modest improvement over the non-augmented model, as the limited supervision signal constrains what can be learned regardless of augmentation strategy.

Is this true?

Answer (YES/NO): NO